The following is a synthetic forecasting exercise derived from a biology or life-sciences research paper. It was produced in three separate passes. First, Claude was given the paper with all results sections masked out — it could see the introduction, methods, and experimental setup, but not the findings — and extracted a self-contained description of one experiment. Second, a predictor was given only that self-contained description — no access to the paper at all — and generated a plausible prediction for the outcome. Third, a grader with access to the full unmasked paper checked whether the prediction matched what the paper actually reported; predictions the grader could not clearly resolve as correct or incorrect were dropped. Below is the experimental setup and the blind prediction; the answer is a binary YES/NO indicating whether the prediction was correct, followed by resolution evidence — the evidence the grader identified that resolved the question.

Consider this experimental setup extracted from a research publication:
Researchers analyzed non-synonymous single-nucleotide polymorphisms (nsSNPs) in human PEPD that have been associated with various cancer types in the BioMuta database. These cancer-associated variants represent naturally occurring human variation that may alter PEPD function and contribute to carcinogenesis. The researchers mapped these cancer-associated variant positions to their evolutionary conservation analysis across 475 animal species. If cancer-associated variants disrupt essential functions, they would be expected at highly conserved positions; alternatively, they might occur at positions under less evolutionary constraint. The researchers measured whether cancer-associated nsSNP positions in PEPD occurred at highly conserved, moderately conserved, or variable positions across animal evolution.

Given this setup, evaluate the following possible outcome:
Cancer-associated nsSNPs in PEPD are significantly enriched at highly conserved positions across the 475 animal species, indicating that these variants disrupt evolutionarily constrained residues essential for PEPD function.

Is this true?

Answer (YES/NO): NO